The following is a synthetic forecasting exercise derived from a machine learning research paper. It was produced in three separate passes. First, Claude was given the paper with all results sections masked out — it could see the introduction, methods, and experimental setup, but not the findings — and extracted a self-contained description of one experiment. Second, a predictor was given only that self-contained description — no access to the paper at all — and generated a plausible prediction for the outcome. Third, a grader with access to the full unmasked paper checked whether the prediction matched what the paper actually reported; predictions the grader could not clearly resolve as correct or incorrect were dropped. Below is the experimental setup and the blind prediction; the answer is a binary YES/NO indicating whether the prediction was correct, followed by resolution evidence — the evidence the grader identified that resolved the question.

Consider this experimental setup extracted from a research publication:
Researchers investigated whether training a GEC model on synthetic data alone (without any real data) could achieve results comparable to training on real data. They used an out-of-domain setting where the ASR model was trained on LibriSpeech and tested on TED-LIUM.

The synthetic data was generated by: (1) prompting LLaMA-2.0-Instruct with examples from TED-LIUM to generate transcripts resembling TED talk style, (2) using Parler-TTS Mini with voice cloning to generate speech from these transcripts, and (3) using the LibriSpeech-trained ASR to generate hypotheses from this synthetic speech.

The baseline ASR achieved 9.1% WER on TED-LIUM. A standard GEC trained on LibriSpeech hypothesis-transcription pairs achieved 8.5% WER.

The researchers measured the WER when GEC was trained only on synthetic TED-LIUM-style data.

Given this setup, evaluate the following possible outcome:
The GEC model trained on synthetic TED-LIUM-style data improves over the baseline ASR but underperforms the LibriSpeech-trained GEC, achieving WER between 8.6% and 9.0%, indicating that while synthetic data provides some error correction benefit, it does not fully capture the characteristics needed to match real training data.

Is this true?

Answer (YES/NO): NO